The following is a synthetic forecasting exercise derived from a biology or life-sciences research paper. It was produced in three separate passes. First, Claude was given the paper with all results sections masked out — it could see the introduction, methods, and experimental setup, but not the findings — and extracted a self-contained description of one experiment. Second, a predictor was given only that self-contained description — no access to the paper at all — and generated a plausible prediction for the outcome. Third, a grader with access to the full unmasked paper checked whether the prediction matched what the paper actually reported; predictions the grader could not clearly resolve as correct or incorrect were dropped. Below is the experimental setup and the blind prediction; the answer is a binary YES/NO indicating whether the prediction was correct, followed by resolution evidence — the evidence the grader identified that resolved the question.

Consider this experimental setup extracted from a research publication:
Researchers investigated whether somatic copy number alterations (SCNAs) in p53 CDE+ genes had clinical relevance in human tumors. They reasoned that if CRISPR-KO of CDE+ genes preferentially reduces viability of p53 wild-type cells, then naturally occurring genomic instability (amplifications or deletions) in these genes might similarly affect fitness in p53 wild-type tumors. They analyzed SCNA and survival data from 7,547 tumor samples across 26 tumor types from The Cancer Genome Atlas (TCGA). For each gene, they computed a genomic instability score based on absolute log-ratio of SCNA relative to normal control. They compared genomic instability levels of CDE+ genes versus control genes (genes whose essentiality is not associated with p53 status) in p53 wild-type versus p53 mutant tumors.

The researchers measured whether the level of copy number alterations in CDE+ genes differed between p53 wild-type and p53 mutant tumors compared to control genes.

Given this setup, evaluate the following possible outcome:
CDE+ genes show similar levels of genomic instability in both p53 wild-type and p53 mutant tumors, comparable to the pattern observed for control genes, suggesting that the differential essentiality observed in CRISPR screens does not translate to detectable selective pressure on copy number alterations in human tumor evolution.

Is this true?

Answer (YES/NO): NO